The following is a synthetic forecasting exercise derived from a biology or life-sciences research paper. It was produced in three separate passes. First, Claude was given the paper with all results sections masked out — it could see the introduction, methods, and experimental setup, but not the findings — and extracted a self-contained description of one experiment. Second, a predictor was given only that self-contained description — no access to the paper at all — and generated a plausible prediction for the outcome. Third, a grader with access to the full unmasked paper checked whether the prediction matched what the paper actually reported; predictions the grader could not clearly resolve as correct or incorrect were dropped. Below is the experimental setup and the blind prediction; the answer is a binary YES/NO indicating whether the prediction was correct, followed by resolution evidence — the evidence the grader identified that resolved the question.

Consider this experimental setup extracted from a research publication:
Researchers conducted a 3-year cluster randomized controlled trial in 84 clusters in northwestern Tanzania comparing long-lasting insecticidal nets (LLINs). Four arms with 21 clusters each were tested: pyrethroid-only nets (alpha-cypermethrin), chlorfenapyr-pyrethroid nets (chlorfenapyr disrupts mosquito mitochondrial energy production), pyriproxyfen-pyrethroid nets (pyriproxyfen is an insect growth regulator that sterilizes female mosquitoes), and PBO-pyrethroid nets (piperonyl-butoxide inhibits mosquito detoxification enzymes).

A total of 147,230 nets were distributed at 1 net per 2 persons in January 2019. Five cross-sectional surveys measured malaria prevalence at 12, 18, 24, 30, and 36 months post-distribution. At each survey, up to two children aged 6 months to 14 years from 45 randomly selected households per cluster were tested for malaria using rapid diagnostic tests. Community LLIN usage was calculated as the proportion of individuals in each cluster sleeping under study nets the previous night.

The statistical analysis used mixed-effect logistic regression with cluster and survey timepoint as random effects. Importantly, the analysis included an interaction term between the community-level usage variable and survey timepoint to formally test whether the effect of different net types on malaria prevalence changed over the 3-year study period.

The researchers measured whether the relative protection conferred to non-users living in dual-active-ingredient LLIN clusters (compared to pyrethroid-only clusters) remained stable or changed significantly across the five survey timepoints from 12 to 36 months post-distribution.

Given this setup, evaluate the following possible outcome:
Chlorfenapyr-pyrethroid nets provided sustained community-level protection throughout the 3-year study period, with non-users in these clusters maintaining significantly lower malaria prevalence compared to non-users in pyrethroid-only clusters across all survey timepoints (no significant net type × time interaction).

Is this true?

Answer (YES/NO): NO